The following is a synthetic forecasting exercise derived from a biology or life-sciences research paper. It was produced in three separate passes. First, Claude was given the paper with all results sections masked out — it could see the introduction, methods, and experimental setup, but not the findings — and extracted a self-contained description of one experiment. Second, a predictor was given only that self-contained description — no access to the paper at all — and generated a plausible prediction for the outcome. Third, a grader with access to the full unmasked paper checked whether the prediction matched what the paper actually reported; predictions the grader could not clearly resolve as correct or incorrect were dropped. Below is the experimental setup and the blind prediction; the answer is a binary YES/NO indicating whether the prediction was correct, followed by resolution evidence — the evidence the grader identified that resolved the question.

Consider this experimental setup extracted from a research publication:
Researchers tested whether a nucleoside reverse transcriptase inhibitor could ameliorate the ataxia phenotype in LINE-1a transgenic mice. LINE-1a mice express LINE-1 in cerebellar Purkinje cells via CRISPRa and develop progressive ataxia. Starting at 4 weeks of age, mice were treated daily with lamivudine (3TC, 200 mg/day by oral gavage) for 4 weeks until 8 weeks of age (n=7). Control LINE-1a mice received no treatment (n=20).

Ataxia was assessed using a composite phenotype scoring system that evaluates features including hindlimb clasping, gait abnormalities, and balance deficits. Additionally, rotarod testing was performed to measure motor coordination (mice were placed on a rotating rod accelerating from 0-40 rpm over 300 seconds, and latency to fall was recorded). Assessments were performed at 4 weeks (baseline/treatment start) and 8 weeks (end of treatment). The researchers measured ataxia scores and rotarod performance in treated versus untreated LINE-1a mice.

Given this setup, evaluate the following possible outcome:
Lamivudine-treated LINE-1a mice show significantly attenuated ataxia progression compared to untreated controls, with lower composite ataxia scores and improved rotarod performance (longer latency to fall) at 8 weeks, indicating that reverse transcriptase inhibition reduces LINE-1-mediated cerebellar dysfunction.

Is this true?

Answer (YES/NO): YES